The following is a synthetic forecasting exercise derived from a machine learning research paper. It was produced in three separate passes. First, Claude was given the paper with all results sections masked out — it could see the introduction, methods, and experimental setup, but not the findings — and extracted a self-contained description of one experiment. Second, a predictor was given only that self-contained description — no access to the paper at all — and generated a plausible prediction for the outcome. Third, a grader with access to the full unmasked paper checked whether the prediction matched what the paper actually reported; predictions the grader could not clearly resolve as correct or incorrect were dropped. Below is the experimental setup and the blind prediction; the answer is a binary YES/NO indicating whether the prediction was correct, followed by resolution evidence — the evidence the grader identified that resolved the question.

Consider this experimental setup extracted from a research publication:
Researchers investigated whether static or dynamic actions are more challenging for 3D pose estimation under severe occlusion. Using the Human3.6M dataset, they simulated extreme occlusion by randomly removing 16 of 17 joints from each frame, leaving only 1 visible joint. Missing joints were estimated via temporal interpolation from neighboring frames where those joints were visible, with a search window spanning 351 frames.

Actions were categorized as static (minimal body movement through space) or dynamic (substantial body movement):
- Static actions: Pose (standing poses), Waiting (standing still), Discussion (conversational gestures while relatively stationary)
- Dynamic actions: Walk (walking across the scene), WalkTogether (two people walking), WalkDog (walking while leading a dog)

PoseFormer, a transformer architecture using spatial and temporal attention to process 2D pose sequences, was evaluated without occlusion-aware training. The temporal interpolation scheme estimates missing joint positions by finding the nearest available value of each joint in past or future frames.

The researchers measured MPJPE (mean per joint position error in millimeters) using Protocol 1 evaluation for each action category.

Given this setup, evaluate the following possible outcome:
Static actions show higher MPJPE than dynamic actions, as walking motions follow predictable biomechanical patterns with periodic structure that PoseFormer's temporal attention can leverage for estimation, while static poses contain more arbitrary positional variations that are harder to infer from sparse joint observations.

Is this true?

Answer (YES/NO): NO